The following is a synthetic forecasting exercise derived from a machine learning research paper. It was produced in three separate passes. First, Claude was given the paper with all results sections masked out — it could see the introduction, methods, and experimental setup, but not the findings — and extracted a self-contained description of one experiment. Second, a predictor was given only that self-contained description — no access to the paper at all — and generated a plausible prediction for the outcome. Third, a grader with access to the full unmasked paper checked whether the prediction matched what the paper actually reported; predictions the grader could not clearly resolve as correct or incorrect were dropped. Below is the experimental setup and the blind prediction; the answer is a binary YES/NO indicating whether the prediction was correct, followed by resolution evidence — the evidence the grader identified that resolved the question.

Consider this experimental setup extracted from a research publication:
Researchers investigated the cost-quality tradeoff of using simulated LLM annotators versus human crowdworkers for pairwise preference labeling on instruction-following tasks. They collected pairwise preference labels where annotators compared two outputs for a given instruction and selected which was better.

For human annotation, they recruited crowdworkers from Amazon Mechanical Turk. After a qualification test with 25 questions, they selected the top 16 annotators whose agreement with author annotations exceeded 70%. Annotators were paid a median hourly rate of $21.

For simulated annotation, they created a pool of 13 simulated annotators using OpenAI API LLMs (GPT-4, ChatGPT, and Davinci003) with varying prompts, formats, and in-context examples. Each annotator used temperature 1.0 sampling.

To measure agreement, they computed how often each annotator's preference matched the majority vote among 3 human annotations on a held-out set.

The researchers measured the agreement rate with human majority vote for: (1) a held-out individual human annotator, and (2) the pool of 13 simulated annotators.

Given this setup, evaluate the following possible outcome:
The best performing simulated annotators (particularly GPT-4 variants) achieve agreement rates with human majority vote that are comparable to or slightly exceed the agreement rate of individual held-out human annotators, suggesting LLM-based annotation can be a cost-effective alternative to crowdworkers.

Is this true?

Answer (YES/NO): YES